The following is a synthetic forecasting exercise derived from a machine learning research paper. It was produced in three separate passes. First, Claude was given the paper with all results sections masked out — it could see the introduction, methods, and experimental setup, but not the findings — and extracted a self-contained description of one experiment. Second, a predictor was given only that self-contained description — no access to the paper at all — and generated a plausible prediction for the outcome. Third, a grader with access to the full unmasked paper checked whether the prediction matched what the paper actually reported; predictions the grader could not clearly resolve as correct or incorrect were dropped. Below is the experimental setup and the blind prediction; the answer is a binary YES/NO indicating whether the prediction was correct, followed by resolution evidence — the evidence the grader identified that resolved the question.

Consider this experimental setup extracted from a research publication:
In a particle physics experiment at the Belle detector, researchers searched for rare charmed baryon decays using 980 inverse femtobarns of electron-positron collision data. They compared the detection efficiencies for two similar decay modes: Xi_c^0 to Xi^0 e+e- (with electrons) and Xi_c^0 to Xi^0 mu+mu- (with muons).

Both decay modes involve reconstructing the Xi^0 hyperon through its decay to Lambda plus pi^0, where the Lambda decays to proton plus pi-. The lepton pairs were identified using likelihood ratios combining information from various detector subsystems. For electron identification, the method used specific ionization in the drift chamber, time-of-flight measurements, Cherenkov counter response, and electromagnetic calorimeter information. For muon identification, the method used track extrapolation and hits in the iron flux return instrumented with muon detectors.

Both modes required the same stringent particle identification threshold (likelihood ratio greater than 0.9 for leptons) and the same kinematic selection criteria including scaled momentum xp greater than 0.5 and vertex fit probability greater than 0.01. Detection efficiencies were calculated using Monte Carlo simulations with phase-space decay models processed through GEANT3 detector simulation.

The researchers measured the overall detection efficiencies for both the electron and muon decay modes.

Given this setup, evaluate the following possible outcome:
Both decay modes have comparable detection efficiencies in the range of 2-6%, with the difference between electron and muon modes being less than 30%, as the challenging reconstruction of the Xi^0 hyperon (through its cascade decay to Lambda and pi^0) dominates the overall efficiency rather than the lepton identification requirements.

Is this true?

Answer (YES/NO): NO